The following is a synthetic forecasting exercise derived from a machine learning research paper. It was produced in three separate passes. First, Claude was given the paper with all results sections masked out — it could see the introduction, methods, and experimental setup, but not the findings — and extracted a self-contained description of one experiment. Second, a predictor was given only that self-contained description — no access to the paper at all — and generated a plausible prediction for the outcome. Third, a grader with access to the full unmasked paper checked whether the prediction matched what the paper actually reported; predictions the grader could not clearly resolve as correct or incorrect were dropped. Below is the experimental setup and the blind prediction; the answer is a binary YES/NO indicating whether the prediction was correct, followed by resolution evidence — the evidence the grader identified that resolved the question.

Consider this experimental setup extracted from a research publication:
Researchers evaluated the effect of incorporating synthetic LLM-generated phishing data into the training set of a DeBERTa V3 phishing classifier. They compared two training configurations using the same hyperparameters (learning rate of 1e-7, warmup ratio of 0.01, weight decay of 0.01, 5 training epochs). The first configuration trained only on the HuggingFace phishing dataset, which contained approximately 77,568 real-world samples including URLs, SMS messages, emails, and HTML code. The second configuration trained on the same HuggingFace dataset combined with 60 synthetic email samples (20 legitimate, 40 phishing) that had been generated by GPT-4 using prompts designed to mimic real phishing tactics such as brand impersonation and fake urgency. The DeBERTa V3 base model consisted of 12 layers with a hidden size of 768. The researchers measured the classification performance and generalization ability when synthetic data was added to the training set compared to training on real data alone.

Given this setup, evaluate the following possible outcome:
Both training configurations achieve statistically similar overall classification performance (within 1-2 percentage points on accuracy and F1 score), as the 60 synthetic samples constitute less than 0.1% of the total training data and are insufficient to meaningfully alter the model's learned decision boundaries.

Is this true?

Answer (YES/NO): NO